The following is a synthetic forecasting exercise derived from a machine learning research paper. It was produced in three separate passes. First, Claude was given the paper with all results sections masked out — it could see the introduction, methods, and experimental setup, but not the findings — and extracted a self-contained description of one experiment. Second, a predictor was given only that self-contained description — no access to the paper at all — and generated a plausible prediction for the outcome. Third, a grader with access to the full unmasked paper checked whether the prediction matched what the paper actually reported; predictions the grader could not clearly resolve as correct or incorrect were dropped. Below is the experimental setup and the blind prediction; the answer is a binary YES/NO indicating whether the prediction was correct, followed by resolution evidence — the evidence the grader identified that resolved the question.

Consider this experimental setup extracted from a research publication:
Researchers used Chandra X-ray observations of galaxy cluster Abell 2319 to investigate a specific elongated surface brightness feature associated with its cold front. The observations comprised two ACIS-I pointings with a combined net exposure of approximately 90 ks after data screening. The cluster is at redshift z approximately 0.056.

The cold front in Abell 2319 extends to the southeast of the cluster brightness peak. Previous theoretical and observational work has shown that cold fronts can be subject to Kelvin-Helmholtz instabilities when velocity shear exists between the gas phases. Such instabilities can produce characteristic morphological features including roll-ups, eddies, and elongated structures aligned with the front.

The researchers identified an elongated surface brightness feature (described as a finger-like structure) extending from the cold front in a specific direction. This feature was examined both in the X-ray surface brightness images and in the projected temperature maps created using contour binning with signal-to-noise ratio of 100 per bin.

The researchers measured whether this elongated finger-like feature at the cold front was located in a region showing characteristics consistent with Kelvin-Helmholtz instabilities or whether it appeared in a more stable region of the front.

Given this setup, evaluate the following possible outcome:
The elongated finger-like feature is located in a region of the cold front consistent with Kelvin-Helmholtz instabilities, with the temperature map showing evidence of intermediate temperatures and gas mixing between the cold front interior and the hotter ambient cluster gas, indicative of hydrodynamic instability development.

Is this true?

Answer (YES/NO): NO